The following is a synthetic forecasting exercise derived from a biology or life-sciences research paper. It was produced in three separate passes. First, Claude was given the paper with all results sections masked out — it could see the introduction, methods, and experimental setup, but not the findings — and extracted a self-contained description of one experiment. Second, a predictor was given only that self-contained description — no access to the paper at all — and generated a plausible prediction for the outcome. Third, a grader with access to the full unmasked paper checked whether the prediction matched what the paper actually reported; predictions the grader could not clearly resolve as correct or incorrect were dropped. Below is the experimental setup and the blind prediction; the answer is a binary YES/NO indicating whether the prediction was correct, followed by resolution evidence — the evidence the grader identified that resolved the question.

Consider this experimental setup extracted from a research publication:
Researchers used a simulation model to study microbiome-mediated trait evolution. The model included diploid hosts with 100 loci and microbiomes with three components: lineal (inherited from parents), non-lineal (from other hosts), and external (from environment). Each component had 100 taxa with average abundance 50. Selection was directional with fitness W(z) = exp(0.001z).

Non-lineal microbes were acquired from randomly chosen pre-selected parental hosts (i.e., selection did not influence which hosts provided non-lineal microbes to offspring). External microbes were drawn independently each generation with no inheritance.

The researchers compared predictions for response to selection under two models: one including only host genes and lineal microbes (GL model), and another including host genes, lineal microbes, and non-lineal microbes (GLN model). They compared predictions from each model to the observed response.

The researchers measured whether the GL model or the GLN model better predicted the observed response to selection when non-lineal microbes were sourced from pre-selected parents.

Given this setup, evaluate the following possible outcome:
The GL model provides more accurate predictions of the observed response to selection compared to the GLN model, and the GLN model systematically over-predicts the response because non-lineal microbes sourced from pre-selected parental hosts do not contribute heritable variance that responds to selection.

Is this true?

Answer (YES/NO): YES